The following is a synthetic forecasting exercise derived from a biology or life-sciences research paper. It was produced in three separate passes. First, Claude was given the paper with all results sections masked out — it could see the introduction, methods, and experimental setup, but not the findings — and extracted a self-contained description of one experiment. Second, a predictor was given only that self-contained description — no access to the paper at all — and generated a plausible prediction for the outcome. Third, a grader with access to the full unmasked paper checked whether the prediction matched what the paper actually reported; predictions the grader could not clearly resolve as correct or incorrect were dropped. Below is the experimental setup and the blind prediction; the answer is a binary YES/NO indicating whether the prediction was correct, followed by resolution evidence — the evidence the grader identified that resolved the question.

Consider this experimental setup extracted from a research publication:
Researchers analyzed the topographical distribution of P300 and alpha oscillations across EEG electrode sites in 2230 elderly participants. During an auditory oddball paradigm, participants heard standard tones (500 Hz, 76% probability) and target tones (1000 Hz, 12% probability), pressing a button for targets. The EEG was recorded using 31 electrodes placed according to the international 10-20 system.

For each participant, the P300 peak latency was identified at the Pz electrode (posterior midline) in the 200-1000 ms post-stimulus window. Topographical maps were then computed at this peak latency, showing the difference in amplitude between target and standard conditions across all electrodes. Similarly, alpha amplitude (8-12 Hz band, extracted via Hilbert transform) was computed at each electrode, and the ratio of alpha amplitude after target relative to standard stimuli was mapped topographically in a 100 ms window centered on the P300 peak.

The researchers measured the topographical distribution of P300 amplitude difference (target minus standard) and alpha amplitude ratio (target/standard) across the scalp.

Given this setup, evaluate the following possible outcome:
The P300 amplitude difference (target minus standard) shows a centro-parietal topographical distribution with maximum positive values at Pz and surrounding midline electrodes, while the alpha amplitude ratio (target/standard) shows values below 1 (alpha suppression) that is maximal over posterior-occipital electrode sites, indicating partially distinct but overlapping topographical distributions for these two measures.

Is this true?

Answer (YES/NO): NO